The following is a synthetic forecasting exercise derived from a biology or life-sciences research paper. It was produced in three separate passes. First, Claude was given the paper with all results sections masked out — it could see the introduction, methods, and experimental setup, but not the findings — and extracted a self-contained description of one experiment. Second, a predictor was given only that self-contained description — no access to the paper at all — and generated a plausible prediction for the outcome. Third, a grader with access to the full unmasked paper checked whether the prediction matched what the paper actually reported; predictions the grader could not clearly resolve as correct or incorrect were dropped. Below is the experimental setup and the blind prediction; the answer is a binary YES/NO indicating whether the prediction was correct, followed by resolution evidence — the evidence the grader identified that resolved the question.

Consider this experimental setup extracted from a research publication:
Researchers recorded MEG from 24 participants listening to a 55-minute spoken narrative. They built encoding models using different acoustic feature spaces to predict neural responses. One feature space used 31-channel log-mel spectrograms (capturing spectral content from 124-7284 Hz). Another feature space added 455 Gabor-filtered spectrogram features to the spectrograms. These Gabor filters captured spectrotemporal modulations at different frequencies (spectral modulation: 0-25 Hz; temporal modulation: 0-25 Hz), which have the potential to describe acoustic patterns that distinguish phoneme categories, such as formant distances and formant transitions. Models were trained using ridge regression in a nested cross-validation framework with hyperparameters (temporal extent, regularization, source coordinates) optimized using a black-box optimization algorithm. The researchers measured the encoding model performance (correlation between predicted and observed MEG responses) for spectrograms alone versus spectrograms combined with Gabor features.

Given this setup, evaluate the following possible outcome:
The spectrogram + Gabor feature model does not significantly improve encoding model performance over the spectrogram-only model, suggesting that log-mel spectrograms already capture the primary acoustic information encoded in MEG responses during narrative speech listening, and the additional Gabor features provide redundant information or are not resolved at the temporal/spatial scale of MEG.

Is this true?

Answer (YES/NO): NO